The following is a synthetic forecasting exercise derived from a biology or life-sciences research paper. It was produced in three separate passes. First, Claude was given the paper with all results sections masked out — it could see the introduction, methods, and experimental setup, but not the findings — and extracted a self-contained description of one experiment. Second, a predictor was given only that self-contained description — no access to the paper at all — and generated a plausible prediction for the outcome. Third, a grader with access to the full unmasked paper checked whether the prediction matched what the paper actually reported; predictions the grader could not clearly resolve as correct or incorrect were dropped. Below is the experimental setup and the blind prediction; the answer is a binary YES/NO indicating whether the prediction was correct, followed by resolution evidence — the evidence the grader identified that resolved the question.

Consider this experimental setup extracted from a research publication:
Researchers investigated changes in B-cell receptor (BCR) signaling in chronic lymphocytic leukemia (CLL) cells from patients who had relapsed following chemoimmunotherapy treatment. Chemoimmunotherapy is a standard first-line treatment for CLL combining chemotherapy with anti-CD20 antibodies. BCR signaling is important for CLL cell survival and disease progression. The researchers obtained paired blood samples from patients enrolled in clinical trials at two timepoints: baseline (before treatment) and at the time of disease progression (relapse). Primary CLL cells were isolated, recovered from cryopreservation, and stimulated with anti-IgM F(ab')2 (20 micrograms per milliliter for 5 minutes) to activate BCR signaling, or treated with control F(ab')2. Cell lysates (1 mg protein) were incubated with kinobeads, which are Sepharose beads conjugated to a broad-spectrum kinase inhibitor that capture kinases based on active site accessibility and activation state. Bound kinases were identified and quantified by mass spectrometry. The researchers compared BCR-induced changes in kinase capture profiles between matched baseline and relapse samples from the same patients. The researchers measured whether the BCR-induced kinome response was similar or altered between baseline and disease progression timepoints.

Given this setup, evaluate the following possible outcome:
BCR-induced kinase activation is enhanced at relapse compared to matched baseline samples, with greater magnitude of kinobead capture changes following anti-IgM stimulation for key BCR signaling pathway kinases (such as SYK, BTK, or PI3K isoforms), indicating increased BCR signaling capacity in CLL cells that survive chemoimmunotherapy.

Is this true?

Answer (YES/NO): NO